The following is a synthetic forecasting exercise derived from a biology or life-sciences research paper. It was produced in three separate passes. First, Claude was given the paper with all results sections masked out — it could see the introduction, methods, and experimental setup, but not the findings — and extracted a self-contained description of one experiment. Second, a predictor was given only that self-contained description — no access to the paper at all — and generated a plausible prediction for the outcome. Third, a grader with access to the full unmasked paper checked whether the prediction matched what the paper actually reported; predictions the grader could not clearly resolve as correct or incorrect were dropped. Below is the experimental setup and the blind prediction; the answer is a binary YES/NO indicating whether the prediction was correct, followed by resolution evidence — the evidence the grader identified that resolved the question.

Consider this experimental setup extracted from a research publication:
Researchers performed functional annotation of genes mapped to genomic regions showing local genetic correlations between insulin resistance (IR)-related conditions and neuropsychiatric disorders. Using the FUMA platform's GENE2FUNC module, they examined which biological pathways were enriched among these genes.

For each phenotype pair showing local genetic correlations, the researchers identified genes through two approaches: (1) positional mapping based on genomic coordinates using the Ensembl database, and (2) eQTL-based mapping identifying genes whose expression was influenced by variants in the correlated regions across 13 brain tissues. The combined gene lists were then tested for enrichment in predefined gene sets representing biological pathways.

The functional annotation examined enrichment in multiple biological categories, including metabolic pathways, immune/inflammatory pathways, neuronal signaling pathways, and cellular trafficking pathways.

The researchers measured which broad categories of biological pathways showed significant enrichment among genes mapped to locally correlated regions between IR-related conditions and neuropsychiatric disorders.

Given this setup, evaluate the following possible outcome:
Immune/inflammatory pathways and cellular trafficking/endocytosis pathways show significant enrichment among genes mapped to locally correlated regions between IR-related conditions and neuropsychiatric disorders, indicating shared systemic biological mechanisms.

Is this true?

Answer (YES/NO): YES